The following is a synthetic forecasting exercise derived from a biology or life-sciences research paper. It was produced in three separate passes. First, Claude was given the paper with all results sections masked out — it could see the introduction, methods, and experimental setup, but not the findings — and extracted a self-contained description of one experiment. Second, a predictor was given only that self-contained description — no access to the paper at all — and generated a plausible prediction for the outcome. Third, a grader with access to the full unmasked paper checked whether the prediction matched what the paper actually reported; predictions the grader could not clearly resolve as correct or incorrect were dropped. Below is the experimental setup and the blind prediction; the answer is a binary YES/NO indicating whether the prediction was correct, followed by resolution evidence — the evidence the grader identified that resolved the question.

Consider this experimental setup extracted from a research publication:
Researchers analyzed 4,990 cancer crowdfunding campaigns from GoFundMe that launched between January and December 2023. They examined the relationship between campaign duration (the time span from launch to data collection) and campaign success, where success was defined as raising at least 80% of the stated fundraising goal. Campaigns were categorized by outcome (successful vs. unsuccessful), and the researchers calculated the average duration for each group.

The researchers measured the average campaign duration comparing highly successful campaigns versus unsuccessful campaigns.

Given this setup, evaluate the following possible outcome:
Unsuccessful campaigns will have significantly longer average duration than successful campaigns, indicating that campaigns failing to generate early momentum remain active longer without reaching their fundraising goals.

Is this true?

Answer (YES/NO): NO